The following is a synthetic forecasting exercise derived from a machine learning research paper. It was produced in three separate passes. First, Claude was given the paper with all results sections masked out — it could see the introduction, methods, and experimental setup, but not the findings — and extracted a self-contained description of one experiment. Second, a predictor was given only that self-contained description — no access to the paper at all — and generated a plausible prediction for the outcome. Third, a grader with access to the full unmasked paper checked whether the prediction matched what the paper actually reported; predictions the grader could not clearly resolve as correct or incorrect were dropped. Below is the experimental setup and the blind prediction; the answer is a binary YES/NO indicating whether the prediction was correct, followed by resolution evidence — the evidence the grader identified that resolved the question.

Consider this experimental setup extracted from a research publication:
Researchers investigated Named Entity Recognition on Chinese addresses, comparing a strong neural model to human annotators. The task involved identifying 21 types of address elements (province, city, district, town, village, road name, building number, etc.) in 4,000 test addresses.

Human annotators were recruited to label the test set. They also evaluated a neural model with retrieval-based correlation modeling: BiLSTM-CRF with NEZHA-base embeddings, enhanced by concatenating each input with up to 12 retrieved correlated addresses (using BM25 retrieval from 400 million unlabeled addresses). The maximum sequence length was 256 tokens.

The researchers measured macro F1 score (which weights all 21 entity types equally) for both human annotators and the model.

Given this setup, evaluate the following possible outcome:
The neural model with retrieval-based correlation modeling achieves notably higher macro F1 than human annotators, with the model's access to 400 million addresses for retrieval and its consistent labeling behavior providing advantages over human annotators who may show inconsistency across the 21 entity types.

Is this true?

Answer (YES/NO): NO